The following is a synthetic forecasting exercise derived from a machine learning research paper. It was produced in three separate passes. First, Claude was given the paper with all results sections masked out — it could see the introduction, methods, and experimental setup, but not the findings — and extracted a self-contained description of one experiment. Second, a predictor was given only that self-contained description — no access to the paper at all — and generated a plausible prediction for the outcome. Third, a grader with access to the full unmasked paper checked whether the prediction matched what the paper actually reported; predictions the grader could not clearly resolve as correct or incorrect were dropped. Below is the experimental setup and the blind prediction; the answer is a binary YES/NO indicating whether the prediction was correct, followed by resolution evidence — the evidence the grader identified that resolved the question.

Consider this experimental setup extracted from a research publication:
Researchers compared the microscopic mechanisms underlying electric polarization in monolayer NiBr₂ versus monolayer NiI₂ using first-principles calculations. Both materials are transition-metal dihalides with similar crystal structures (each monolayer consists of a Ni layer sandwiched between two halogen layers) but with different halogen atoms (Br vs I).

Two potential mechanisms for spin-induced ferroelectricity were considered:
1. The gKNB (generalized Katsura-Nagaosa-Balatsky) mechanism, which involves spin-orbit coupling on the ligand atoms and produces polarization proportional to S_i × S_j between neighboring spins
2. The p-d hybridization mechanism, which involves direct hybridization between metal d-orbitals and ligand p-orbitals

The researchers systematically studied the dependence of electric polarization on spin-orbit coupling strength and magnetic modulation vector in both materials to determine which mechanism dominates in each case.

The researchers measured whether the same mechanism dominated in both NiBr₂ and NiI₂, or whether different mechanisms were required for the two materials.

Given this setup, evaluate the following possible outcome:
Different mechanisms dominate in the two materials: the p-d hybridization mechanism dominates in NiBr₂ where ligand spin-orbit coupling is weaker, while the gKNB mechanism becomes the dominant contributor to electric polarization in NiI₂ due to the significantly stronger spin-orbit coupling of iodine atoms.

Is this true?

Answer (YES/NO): NO